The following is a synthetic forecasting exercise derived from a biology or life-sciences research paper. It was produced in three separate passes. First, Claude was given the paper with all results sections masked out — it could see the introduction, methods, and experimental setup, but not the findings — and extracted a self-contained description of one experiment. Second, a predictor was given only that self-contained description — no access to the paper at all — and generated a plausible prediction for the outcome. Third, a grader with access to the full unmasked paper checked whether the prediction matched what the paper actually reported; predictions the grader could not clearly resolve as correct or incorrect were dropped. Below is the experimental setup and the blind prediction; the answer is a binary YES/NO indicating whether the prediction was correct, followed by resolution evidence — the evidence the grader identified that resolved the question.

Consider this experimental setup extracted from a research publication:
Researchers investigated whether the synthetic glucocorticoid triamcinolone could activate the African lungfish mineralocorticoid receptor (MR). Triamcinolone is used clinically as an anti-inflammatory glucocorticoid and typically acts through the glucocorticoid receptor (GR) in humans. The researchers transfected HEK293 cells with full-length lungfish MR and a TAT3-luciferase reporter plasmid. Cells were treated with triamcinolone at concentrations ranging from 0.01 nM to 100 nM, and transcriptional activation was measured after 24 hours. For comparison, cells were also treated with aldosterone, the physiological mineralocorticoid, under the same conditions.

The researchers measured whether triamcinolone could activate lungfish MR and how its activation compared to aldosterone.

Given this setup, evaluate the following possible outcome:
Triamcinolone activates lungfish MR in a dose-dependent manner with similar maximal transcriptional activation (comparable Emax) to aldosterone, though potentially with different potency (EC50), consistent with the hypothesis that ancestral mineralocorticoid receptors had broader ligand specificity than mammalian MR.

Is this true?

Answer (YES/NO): NO